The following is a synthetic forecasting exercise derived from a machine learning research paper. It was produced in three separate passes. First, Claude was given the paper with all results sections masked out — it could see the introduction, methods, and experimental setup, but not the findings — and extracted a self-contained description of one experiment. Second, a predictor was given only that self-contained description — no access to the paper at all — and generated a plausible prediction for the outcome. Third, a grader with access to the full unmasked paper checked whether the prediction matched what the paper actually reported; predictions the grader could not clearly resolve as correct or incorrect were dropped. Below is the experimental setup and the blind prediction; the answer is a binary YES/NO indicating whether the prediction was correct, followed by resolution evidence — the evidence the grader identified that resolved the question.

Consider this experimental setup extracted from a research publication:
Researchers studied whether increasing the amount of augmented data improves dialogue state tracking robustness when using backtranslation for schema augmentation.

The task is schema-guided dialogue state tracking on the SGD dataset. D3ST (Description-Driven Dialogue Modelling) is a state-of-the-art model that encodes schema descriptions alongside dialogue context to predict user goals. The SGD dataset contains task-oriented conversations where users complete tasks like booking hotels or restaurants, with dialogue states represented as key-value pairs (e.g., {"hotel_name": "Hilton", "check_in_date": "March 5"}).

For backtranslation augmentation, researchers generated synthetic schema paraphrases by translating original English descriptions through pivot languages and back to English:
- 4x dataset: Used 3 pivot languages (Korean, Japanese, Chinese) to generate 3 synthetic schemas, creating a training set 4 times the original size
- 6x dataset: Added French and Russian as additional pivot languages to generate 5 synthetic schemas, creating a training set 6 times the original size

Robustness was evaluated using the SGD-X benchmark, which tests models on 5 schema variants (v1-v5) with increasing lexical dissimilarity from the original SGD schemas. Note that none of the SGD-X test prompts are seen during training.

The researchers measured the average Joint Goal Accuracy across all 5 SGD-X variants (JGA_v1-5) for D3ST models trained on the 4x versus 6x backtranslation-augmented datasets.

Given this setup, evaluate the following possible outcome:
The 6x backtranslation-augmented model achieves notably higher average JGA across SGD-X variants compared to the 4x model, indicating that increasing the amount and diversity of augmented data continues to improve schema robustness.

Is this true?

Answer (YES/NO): NO